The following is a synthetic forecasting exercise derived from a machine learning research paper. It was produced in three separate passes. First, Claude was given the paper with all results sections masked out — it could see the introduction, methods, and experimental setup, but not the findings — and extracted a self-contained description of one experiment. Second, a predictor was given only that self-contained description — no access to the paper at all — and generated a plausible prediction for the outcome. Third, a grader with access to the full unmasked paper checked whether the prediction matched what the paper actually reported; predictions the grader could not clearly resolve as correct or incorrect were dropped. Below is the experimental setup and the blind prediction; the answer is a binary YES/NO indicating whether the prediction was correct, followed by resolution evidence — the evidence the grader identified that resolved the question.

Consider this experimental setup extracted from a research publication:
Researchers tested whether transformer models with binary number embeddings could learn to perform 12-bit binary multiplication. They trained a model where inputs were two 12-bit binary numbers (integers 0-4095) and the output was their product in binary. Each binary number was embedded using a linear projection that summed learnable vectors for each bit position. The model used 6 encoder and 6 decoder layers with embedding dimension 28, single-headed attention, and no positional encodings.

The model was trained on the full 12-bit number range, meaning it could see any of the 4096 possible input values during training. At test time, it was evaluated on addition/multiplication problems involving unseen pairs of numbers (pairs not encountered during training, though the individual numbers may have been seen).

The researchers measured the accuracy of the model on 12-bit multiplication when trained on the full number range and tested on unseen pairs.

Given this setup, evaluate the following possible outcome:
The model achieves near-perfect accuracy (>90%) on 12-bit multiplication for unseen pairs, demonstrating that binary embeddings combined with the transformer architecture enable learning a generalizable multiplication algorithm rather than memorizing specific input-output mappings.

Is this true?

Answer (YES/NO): YES